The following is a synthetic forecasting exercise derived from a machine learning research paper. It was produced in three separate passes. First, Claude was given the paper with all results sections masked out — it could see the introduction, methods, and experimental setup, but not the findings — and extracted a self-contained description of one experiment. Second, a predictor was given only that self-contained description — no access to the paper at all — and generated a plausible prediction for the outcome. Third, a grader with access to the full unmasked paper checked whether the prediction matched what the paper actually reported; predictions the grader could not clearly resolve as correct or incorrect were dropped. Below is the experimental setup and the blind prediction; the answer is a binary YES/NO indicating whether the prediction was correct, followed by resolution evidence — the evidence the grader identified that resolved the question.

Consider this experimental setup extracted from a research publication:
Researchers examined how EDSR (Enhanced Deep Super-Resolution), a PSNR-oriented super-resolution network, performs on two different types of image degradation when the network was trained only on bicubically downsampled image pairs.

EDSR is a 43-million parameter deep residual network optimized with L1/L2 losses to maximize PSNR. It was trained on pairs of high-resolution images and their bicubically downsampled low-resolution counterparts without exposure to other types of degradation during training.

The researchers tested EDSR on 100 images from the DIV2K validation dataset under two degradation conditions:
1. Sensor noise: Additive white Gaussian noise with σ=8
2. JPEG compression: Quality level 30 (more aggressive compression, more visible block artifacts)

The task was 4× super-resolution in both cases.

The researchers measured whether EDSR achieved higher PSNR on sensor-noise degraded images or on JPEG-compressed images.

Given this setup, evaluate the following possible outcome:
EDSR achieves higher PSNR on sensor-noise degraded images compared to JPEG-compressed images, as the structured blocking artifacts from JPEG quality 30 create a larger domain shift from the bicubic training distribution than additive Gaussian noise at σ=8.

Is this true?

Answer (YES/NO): YES